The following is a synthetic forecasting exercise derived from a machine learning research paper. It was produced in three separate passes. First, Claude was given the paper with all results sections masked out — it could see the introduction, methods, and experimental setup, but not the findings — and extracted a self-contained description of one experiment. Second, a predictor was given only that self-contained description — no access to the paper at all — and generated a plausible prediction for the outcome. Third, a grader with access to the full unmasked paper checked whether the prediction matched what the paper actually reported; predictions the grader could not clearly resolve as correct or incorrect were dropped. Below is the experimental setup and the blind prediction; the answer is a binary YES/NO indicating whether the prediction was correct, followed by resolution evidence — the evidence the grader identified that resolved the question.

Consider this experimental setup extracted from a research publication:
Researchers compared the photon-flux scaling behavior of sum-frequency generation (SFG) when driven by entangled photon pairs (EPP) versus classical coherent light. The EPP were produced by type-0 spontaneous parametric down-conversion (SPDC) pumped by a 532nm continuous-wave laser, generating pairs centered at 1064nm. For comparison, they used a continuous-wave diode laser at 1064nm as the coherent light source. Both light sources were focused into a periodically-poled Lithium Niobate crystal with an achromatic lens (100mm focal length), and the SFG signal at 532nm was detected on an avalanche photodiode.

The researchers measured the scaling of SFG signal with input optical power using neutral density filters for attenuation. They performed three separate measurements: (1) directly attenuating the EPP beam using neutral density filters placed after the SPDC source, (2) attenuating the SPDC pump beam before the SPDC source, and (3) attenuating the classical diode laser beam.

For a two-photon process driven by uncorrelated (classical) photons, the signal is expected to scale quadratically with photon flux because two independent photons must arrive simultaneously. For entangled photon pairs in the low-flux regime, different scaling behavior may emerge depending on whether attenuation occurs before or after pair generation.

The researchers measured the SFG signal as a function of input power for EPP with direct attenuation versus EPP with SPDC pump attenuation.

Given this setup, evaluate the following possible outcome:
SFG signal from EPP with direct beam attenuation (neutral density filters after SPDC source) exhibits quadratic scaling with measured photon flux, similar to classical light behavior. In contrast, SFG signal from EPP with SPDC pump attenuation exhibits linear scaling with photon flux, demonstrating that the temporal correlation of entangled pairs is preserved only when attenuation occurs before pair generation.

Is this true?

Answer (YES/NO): YES